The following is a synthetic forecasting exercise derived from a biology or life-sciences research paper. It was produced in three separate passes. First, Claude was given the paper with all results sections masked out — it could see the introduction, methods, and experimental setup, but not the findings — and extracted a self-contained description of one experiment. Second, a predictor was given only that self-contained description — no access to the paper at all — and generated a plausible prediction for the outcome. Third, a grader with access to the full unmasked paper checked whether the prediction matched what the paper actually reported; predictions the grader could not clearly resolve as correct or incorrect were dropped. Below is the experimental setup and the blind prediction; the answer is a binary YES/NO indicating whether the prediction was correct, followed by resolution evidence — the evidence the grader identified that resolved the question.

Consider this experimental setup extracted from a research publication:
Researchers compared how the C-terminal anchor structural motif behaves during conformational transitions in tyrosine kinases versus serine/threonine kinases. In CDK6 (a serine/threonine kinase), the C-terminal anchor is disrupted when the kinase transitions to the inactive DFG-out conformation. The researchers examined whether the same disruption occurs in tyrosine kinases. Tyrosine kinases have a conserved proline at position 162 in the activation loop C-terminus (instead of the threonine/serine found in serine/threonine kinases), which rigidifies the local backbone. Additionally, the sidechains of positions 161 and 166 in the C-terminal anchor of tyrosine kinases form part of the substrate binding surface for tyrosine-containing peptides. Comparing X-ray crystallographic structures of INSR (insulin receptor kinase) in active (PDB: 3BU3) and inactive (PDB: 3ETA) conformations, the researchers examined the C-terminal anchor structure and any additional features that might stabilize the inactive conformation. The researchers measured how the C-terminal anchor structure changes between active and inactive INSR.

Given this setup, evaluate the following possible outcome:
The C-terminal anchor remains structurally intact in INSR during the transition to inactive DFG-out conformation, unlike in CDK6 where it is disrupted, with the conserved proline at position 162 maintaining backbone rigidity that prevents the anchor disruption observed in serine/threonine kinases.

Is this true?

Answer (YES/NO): YES